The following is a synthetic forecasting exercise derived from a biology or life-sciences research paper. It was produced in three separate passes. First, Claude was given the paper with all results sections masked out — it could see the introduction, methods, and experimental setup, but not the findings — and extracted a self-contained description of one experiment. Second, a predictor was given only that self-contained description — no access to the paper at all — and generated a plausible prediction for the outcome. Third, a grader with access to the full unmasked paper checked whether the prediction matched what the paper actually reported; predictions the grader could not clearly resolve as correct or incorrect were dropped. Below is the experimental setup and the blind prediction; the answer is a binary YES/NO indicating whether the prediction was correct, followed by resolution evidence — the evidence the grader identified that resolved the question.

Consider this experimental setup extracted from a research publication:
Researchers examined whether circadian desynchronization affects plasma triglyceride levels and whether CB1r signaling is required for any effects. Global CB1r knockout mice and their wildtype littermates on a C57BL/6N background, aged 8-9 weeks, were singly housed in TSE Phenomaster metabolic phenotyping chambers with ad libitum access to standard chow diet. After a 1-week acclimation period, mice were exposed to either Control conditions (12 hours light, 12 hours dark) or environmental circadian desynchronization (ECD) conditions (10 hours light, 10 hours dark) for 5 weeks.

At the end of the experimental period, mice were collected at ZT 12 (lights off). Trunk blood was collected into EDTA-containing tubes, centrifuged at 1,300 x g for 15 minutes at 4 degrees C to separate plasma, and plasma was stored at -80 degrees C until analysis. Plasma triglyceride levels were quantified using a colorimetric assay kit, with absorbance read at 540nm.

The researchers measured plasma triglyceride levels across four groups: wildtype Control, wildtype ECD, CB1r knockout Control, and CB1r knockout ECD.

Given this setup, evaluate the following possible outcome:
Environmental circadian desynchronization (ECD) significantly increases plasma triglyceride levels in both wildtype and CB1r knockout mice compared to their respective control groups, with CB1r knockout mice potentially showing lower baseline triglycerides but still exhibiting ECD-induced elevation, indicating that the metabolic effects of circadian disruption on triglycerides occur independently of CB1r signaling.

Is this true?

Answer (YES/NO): YES